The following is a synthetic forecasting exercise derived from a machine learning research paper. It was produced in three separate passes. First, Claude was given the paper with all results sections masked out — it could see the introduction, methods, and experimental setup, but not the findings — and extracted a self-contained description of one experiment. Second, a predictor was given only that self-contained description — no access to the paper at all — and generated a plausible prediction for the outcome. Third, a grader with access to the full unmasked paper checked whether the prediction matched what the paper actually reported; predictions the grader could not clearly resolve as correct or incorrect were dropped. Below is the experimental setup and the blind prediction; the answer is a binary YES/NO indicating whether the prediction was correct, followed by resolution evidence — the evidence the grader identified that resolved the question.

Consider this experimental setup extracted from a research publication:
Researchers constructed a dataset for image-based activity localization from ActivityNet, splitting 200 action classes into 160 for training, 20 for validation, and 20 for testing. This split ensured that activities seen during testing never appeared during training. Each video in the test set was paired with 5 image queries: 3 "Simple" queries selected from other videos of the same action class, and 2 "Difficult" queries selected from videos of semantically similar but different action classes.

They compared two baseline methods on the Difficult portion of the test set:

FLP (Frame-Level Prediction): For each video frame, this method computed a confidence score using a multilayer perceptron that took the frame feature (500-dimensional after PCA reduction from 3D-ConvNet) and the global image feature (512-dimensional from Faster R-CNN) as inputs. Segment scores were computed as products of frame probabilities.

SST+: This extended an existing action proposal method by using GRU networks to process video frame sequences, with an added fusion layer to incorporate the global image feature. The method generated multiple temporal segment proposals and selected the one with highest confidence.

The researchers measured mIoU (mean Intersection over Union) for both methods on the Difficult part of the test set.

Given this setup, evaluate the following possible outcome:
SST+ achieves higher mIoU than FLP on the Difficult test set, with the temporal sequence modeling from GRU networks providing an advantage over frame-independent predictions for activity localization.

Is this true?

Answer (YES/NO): YES